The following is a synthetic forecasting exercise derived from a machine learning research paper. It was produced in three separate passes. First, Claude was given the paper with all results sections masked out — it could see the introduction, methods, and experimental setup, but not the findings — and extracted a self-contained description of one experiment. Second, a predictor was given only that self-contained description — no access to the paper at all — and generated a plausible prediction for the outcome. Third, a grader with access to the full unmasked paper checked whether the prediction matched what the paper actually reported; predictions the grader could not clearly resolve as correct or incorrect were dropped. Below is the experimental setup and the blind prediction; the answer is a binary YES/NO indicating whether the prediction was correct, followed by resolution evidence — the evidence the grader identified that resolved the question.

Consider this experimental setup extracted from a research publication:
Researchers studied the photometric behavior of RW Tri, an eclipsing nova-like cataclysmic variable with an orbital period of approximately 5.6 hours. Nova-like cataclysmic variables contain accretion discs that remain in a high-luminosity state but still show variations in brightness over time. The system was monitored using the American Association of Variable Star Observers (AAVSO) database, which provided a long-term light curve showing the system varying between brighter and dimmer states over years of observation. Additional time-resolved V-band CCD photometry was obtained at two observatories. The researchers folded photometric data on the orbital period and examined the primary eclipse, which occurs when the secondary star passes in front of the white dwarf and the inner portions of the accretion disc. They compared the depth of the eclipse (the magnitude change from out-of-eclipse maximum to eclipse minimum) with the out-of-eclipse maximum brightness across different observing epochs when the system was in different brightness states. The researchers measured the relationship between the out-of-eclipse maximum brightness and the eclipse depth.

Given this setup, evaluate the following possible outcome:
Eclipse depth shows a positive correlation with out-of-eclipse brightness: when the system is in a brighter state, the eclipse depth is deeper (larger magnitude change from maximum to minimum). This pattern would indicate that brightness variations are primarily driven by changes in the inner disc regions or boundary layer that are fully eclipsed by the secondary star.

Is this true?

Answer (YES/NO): NO